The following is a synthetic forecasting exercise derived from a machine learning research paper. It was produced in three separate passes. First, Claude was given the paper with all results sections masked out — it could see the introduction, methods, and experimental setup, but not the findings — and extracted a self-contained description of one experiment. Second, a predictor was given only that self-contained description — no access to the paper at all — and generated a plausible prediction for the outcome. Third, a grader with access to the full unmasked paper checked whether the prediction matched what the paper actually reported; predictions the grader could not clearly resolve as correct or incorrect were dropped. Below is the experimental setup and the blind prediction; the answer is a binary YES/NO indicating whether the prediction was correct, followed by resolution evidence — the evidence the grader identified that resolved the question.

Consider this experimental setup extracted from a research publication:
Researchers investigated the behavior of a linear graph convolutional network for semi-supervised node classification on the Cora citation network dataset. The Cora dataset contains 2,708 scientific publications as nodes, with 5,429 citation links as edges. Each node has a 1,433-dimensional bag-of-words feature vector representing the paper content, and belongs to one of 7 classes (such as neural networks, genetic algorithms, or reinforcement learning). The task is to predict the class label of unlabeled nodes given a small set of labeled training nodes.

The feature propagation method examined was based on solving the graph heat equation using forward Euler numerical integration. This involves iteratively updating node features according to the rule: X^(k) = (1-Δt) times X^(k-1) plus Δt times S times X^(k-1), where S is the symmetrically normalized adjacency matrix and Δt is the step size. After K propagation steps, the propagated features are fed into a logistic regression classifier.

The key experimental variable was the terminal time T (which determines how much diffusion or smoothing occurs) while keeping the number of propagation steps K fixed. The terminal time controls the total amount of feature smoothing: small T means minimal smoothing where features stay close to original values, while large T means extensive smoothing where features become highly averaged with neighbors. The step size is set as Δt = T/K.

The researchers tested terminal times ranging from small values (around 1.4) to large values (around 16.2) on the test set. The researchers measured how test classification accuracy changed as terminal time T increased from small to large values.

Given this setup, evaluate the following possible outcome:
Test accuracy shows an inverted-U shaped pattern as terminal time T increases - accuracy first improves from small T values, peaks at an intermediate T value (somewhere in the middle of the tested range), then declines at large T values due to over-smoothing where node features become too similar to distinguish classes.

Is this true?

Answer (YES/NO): YES